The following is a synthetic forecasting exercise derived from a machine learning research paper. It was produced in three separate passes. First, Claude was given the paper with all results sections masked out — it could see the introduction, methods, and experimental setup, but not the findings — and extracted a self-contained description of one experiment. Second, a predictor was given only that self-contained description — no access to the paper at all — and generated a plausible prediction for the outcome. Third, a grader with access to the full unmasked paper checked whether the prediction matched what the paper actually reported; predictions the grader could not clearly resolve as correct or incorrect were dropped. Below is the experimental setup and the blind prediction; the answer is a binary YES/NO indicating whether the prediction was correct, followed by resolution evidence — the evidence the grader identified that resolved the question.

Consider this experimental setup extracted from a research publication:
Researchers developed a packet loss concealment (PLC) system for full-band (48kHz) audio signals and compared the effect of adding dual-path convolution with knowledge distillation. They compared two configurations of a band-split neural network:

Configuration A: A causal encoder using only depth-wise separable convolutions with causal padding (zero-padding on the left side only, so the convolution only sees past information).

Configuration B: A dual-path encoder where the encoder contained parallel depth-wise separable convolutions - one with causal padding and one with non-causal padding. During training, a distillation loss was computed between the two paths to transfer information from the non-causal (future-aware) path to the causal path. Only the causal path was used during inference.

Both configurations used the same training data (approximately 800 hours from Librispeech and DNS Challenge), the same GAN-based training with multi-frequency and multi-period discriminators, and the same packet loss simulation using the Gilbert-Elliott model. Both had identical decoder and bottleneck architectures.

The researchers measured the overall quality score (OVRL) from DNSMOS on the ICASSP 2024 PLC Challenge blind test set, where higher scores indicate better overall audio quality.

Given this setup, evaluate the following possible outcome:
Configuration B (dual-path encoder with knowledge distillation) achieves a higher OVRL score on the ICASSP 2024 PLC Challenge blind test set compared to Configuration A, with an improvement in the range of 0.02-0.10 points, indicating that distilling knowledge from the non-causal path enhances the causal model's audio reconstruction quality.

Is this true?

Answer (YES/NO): YES